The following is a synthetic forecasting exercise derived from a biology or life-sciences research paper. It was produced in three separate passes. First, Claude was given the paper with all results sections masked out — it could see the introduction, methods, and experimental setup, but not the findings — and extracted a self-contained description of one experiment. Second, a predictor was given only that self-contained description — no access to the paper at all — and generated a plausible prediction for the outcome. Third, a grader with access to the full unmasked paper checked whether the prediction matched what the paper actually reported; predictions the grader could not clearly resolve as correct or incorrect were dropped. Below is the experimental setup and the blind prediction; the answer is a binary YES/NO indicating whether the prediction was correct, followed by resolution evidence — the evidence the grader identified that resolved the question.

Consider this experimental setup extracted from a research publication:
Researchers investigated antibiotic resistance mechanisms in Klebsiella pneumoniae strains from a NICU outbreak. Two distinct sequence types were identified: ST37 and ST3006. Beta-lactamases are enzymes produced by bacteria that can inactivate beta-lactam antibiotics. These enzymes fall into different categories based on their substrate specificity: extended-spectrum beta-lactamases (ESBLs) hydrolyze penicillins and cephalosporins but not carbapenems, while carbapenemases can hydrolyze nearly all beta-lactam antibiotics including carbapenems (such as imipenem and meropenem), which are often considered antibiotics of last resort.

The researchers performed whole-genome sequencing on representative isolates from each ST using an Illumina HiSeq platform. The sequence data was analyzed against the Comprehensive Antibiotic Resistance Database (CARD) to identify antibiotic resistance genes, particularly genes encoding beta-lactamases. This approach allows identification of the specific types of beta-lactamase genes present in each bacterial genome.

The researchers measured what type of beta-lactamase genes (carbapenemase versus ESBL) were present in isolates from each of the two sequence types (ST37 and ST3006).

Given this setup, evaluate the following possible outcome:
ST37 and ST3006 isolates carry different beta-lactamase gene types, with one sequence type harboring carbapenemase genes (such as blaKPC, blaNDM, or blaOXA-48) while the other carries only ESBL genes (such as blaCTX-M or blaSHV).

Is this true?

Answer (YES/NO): NO